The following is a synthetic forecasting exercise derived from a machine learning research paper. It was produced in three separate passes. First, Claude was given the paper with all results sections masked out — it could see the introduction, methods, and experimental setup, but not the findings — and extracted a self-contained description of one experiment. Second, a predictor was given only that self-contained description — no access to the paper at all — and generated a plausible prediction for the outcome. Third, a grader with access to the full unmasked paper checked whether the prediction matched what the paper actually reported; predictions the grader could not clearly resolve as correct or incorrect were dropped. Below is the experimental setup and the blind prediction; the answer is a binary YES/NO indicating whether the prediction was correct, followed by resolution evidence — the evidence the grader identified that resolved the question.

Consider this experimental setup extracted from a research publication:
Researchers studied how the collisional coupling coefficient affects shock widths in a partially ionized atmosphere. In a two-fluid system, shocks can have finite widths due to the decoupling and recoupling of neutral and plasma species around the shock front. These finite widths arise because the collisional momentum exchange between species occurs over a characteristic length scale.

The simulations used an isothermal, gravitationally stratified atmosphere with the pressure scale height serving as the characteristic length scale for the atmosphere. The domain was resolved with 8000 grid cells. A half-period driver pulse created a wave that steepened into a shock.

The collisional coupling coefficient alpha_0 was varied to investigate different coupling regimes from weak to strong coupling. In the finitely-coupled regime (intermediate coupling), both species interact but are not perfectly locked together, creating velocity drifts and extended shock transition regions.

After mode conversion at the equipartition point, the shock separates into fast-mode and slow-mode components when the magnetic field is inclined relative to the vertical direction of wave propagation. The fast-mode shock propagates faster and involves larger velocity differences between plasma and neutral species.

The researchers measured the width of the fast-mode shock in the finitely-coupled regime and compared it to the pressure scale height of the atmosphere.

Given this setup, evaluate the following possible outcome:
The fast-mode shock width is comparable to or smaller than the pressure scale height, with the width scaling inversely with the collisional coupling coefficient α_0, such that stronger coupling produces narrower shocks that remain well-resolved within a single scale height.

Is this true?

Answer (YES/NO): NO